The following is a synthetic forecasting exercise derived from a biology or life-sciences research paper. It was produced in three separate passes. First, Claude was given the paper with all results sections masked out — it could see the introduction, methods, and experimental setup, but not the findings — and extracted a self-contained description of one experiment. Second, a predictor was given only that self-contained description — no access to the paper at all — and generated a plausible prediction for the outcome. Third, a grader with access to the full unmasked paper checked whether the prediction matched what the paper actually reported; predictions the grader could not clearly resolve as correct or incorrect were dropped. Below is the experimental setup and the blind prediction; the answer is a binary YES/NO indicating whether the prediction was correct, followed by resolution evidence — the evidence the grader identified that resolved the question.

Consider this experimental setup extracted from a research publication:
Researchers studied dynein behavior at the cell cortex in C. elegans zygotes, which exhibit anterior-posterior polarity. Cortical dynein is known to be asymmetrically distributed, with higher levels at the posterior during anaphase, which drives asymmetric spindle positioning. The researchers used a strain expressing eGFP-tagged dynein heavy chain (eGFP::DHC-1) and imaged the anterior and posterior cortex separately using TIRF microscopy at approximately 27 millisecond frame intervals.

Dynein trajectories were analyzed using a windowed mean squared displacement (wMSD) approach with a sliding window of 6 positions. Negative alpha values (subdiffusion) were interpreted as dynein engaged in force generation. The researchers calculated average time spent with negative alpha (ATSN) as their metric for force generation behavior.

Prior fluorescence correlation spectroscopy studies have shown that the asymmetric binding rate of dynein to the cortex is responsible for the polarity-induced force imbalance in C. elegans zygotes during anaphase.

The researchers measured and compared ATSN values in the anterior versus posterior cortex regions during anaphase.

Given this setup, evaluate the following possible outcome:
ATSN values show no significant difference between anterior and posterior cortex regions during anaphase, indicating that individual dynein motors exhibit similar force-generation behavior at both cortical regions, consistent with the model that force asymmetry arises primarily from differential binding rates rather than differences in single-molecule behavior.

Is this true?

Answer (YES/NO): NO